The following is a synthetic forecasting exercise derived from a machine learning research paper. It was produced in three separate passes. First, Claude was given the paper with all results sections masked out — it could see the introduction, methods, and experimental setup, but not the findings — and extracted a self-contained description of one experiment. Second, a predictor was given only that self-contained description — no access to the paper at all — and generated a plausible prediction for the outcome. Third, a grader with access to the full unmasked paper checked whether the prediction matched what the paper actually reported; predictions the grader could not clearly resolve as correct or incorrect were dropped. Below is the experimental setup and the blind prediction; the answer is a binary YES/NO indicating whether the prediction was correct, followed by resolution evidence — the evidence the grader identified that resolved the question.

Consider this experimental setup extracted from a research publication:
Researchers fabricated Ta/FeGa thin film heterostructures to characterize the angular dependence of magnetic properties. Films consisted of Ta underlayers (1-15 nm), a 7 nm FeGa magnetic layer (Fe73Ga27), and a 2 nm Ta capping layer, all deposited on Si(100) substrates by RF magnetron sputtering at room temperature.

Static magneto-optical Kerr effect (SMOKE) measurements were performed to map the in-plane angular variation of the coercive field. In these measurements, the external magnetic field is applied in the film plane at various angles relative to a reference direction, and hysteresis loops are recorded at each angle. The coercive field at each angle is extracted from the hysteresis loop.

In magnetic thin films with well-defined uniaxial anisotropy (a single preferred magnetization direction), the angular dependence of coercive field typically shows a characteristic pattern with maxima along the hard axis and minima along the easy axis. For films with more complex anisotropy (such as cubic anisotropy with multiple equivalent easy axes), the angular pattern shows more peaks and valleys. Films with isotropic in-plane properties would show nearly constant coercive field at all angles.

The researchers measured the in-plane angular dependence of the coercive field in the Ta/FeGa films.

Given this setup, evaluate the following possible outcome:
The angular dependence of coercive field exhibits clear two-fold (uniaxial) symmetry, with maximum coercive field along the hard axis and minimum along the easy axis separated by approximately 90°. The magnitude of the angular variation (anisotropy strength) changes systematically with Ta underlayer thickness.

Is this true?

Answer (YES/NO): NO